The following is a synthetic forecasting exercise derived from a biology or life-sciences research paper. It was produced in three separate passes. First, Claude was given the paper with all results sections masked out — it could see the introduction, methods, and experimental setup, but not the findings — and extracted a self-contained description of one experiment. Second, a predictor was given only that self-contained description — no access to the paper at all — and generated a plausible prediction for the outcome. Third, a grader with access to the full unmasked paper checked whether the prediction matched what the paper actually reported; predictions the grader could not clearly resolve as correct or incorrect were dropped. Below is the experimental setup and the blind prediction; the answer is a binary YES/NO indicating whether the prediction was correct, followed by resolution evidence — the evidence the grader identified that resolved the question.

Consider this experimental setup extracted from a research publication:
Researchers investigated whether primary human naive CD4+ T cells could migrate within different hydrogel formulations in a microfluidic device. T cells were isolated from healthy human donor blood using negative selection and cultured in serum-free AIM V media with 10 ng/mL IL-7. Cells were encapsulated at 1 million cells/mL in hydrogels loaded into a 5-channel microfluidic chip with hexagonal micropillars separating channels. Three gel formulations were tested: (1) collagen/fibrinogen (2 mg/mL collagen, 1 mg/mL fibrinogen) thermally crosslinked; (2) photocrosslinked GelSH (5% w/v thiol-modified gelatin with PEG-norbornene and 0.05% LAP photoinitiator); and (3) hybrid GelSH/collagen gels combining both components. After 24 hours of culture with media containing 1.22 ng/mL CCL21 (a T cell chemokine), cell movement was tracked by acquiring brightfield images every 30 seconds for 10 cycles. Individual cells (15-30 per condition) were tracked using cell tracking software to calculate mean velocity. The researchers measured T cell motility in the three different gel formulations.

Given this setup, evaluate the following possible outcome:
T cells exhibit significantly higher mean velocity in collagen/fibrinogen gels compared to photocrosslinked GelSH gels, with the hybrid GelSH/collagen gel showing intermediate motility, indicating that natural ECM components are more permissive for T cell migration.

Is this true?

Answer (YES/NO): NO